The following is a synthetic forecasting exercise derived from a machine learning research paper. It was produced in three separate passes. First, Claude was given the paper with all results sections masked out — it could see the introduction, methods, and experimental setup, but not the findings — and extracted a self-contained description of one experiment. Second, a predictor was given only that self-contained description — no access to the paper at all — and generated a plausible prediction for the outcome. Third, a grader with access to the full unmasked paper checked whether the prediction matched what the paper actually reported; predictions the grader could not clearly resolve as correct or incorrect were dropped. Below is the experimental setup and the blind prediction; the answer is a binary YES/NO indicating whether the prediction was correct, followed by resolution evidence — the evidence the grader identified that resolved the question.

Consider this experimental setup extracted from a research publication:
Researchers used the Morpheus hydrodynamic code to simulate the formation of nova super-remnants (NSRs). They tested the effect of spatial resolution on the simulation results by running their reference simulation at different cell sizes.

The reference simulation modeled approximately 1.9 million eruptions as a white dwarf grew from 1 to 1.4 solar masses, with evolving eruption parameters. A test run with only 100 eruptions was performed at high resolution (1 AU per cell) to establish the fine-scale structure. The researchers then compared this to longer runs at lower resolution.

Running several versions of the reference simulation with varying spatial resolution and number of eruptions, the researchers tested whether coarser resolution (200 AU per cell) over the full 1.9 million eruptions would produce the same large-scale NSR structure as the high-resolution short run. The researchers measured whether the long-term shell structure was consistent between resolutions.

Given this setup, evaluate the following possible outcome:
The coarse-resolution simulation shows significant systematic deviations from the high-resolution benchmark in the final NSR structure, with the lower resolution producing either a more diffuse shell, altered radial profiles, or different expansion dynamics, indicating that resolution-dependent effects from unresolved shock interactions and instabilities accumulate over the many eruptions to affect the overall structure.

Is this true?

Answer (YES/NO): NO